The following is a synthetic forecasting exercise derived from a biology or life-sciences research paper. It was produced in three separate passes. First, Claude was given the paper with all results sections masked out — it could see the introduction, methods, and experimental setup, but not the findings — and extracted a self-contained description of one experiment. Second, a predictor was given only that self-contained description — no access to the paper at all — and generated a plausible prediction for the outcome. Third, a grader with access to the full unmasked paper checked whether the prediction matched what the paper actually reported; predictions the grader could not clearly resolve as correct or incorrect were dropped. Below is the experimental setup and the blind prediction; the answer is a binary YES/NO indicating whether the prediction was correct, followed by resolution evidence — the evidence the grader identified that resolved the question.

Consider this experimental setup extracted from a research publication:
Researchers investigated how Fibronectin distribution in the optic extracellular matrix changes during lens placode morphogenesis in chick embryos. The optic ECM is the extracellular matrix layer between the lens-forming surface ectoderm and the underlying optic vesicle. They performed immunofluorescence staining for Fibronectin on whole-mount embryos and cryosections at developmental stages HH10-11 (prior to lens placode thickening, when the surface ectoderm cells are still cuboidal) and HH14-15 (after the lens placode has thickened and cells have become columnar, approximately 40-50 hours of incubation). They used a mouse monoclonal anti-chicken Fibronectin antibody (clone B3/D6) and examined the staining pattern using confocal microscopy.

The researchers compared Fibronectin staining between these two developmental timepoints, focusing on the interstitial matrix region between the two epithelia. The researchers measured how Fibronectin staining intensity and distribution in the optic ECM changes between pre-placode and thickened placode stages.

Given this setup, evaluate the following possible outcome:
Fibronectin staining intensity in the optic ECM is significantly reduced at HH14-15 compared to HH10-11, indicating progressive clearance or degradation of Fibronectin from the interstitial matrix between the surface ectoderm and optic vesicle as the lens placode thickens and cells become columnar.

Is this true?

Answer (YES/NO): NO